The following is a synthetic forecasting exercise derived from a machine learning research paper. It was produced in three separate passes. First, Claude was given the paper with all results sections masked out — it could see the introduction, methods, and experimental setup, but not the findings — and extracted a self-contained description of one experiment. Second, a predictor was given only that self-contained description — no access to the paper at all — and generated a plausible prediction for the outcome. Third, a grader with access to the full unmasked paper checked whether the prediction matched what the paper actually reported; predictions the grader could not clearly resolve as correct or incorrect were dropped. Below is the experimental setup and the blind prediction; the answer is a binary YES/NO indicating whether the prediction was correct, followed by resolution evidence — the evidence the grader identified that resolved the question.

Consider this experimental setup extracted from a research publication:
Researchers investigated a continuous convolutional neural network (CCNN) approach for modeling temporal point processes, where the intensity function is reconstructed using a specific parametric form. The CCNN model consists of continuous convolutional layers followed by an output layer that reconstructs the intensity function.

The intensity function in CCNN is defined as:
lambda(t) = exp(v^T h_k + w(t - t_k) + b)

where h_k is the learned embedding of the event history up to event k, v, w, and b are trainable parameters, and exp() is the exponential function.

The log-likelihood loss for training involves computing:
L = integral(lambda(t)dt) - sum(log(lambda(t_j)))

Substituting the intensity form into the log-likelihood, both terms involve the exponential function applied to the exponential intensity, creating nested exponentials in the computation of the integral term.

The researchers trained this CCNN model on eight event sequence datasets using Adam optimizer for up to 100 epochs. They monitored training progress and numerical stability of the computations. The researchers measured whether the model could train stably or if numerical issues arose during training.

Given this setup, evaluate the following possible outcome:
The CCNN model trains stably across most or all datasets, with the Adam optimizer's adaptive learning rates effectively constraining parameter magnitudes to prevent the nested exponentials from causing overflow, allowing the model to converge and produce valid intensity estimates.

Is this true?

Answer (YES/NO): NO